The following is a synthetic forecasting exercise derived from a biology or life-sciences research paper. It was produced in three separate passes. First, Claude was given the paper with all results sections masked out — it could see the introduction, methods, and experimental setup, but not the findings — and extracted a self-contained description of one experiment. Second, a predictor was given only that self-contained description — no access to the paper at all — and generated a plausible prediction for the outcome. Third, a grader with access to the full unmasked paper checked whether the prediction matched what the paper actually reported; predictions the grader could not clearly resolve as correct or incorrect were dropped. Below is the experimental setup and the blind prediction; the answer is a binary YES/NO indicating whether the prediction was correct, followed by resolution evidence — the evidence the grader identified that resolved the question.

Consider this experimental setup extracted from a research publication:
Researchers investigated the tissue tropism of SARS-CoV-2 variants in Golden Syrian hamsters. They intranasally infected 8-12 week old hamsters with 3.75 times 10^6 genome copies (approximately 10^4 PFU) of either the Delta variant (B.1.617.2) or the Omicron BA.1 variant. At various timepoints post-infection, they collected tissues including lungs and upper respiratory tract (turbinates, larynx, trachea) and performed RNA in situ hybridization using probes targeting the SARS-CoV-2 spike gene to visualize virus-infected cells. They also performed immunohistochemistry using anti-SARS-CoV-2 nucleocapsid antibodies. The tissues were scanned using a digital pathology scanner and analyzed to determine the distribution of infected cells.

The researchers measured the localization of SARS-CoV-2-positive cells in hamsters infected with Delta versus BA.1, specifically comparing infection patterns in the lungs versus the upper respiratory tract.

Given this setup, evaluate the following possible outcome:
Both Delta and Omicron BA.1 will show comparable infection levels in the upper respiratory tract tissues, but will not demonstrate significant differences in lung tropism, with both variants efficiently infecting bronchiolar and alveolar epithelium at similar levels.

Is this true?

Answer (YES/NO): NO